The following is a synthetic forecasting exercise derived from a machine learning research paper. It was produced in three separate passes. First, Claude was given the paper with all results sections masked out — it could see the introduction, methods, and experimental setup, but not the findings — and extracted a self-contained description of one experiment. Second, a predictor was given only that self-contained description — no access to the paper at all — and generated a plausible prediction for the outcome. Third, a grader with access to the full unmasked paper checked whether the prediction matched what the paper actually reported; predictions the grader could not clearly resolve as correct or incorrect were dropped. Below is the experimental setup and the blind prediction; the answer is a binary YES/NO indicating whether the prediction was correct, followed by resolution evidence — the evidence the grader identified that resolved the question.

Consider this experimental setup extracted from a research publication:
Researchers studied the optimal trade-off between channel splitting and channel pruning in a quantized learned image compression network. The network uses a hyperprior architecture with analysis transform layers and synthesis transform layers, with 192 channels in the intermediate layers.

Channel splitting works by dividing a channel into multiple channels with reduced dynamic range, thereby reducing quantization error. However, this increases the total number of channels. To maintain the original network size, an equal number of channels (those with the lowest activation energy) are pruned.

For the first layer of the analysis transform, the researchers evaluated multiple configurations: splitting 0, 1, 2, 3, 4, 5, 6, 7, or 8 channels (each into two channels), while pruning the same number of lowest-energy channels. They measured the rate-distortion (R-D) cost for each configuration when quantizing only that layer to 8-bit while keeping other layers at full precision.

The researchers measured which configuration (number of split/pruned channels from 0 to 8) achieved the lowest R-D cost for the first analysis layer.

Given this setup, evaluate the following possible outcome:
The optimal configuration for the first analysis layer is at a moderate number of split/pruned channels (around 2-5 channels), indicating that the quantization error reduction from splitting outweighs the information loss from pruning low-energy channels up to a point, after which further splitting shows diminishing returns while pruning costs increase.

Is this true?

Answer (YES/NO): NO